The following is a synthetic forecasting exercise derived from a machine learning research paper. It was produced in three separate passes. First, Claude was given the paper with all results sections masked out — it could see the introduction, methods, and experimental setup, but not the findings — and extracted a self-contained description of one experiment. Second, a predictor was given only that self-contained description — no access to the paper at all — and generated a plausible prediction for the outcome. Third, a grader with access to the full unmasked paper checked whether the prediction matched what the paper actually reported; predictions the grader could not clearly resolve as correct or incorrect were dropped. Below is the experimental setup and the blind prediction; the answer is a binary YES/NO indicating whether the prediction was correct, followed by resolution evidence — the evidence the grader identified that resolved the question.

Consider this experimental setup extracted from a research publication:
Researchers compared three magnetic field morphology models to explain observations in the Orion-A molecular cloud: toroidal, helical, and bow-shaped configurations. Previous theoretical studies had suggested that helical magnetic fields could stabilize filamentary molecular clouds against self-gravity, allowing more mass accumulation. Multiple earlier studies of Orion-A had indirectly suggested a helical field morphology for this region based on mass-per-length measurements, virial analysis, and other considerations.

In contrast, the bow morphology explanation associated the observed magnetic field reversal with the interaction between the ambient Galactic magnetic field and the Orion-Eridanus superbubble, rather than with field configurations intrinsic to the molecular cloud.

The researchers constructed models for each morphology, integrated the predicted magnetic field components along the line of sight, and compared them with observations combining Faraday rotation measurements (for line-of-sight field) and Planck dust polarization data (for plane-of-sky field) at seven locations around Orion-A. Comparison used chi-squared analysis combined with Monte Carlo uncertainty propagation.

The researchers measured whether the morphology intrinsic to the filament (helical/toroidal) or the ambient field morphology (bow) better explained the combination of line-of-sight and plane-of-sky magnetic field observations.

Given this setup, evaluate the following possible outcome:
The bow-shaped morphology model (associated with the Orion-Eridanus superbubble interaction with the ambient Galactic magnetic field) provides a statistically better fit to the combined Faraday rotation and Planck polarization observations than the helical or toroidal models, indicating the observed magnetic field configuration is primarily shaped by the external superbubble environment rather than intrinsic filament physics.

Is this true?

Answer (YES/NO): YES